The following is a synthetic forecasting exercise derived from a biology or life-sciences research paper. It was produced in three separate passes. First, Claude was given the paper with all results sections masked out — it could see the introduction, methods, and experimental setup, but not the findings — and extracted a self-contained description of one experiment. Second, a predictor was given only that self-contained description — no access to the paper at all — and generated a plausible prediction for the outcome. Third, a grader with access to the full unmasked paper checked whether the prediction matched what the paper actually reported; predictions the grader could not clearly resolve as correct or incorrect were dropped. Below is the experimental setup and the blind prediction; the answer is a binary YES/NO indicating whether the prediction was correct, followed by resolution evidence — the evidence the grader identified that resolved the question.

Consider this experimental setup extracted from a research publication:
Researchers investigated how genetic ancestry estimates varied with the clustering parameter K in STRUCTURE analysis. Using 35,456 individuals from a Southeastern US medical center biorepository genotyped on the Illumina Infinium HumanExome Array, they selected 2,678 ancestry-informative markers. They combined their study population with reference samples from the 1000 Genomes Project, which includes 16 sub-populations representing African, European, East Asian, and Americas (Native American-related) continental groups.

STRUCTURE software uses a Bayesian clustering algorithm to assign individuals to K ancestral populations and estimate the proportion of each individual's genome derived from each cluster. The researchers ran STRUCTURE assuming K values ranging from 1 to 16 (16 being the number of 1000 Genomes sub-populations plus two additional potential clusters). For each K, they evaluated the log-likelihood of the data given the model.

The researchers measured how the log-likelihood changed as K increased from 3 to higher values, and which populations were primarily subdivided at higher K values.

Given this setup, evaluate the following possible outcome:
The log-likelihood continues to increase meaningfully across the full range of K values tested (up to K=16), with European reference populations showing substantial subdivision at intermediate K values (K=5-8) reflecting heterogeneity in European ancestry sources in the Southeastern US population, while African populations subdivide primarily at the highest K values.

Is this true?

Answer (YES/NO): NO